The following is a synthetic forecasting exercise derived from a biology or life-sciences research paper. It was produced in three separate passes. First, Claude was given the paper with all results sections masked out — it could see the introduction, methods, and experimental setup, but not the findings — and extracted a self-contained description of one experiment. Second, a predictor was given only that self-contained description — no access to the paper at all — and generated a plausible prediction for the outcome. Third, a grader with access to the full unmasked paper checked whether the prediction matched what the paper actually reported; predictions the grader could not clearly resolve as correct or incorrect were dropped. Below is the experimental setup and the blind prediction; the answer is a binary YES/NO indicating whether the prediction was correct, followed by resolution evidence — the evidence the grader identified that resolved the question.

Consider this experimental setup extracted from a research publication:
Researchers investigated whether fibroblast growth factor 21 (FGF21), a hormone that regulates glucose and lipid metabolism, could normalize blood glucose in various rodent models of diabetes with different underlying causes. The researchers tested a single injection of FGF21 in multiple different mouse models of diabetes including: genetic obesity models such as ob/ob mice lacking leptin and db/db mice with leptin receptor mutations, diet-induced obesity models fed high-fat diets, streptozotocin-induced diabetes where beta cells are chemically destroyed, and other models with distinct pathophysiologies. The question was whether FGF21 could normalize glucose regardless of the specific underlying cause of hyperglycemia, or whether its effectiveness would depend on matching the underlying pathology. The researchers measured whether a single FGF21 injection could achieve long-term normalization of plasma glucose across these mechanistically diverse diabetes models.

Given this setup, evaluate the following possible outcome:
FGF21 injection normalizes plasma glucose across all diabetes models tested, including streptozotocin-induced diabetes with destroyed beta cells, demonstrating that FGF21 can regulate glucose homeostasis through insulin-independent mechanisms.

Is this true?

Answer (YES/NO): YES